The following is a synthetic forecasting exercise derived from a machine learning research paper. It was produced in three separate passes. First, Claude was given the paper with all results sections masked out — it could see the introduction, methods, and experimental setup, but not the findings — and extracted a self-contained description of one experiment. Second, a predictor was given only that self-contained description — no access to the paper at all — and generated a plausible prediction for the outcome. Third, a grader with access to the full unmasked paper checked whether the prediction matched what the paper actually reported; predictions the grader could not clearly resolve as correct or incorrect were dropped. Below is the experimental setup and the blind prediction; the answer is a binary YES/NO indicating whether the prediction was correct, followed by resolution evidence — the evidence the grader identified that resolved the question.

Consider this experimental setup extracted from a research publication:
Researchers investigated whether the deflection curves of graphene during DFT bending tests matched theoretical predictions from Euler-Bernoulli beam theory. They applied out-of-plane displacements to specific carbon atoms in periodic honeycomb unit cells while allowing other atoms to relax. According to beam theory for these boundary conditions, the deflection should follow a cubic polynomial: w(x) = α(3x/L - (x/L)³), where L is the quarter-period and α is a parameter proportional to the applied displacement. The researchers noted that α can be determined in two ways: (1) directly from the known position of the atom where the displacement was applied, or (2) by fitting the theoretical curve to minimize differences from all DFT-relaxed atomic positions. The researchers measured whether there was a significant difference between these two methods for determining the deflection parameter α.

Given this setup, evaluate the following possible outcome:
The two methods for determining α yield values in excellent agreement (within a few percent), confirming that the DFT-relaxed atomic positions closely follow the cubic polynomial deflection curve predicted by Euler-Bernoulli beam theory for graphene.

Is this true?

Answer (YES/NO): YES